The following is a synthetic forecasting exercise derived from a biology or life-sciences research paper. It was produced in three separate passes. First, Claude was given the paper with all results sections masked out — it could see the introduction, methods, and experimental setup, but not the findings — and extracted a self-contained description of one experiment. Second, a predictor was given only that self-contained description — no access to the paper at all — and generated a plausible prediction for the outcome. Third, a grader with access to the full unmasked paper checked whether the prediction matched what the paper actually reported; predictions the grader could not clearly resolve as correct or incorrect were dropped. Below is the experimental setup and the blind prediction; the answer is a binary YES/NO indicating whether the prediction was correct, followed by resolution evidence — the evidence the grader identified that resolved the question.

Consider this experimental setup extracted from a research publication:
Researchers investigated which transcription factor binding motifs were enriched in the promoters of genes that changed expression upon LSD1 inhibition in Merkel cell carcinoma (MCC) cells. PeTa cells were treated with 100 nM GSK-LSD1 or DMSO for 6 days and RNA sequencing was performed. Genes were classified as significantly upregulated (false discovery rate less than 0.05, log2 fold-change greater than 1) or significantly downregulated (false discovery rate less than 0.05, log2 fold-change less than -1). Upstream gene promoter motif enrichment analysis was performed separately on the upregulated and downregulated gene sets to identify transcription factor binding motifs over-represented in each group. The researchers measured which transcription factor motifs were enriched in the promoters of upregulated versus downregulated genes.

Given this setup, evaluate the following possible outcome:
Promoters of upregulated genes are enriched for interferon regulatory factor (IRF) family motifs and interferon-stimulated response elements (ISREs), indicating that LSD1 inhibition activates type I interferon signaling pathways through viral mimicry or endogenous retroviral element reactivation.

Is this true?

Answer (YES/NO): NO